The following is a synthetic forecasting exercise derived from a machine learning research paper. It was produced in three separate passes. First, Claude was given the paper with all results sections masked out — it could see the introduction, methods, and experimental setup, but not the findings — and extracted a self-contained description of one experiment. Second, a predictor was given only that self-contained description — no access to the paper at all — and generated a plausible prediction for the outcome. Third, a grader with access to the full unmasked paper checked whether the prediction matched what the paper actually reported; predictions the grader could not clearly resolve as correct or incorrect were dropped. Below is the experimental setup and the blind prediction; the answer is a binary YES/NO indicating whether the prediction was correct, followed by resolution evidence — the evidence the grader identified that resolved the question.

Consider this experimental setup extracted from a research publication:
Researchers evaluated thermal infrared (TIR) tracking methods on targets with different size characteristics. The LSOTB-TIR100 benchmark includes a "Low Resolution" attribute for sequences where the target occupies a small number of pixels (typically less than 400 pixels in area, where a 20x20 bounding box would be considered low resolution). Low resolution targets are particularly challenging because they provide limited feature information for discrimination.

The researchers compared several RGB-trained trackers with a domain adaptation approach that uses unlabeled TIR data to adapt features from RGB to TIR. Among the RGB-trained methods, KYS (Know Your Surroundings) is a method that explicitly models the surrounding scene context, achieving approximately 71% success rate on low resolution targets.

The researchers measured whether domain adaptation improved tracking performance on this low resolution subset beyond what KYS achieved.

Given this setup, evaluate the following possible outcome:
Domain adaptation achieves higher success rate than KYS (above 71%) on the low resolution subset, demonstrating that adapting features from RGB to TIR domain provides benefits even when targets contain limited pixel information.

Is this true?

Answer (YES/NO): NO